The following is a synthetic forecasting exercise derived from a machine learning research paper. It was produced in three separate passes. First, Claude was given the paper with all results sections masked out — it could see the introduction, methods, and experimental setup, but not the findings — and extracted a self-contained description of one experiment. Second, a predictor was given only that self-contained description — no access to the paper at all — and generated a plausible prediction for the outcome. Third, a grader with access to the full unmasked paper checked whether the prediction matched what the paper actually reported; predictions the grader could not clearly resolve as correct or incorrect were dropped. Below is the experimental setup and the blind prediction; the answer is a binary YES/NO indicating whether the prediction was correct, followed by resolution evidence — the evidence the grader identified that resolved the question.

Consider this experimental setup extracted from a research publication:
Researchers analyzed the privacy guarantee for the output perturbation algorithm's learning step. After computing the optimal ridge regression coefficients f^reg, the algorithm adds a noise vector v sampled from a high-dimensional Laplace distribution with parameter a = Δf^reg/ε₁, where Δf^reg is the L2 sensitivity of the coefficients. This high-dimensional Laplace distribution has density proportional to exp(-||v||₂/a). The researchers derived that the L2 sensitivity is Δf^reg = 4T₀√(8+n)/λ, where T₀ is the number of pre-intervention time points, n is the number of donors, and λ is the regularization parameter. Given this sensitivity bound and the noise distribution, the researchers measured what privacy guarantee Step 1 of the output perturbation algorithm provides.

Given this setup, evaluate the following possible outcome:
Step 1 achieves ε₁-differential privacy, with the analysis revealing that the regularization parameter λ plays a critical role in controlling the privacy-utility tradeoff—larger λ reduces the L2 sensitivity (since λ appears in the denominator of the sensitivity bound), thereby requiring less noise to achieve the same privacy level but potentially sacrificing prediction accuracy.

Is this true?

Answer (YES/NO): YES